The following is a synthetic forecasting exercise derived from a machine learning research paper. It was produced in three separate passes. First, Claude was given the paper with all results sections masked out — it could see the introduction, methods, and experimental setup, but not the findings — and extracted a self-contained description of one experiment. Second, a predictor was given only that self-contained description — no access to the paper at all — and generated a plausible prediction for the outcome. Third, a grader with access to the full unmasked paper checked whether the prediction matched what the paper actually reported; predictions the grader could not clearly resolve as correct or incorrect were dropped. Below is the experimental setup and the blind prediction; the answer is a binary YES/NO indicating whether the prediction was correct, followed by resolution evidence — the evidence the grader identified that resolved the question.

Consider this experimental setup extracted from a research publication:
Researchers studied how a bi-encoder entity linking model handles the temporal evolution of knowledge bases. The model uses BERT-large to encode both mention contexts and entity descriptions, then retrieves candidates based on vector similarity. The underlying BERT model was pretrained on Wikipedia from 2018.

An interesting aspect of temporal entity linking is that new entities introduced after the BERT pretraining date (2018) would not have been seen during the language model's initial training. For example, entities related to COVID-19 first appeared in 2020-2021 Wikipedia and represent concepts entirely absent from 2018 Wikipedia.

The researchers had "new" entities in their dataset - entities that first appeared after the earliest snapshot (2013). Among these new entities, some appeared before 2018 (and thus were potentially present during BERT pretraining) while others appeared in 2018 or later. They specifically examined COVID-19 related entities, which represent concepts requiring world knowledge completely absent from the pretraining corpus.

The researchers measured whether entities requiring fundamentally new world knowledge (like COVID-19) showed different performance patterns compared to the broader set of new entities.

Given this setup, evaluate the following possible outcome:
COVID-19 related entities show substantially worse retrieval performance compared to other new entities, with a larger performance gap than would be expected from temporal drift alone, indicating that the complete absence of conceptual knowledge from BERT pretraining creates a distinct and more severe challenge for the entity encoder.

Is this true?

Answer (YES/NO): YES